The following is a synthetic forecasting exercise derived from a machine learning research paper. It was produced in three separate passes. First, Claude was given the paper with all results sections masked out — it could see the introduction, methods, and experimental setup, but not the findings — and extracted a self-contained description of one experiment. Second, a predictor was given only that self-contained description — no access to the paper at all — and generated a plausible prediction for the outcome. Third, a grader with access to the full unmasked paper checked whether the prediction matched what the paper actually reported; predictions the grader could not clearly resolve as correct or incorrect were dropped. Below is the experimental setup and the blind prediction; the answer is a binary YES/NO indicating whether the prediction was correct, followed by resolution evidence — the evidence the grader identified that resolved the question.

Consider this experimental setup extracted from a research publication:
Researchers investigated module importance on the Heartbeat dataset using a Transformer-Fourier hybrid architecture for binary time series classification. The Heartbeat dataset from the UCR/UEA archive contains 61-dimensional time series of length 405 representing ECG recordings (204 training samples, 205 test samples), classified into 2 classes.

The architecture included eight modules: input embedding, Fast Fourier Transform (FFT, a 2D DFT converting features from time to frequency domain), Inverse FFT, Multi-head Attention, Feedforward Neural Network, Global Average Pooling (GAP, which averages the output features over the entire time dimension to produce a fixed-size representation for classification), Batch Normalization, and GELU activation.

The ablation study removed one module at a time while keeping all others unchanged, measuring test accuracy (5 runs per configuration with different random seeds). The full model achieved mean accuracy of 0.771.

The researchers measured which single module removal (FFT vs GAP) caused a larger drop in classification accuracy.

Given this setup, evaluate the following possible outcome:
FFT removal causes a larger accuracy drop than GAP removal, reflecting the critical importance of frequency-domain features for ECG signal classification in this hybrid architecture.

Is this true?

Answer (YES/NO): YES